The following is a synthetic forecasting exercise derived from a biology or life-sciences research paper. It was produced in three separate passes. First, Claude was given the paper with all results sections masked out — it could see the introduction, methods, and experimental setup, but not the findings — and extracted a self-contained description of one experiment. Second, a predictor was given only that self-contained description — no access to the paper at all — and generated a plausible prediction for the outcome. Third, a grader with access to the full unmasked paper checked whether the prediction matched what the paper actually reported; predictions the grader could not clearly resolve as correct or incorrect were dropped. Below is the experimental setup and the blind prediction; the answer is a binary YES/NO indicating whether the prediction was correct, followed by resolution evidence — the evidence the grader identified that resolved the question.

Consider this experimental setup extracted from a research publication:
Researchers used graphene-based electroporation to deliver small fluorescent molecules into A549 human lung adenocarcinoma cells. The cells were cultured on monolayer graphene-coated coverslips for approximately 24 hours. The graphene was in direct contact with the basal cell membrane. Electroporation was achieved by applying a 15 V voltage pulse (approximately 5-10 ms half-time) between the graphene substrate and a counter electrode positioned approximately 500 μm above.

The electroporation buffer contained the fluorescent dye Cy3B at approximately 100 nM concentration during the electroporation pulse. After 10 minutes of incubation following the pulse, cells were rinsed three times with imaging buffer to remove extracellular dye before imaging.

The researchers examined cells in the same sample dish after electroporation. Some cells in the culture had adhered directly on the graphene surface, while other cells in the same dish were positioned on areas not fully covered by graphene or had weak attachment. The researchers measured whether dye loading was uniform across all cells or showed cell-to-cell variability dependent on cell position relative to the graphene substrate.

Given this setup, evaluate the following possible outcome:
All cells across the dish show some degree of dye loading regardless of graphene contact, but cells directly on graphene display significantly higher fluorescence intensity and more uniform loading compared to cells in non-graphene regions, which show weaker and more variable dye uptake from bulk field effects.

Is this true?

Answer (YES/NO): NO